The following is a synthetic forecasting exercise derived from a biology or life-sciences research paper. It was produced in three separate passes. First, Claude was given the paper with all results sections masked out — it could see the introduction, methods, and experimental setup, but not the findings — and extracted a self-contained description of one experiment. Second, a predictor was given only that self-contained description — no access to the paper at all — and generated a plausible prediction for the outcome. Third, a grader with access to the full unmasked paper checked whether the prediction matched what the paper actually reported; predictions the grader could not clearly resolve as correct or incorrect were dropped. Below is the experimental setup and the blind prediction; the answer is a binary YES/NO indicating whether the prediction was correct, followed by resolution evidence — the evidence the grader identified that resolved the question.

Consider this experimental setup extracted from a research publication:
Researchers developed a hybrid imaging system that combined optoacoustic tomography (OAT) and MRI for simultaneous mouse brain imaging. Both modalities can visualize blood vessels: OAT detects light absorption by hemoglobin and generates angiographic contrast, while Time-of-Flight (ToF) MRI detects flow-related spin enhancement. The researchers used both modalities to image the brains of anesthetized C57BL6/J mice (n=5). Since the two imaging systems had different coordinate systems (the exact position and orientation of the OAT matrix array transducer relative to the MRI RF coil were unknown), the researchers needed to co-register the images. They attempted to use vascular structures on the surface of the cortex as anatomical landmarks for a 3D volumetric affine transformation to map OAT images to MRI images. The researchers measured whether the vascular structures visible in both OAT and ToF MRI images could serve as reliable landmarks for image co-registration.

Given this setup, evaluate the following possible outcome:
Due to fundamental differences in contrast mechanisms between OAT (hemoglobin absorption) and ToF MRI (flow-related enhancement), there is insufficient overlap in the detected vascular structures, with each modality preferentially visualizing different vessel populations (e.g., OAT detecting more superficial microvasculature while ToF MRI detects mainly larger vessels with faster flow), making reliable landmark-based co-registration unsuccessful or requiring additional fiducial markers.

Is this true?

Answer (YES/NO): NO